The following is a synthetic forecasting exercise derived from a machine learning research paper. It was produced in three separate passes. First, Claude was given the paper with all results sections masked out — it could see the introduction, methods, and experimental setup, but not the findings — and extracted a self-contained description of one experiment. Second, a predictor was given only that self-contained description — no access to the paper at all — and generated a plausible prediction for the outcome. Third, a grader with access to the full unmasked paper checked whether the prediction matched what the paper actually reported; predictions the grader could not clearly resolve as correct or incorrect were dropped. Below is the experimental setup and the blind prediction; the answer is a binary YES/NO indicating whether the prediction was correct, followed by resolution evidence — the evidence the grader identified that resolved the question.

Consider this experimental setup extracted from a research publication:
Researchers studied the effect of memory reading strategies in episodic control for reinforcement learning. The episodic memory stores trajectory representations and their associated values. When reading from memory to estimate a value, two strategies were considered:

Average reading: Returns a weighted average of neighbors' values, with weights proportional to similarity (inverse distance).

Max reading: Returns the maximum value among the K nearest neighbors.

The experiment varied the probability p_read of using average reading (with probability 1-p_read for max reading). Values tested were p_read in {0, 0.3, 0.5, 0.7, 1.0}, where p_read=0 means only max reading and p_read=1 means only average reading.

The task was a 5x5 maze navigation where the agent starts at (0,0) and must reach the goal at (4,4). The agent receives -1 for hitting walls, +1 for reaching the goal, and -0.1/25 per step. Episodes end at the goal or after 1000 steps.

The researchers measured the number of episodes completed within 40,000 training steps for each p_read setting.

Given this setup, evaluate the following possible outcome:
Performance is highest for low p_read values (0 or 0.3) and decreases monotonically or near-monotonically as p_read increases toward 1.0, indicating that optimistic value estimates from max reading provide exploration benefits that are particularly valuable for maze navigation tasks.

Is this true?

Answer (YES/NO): NO